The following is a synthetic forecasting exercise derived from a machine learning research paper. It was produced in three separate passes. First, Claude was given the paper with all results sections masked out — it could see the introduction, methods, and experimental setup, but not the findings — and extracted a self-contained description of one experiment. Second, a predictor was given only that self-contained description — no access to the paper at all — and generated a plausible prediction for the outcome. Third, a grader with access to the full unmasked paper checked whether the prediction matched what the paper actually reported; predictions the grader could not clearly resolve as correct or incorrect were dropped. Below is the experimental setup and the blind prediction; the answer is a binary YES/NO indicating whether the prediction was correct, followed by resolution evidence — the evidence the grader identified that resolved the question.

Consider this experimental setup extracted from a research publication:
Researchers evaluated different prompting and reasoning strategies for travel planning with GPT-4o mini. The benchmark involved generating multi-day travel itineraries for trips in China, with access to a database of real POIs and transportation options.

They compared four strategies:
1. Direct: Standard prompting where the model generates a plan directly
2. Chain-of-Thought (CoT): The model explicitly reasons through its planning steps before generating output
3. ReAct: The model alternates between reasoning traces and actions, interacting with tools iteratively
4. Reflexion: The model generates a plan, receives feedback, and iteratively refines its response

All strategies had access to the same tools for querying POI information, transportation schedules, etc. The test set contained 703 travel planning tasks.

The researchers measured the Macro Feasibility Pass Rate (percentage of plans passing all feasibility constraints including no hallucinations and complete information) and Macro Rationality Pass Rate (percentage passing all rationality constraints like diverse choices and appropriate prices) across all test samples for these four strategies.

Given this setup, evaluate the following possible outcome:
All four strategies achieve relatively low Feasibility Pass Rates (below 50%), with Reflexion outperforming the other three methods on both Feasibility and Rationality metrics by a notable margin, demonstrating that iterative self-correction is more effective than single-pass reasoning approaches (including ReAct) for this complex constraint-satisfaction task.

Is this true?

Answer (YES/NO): NO